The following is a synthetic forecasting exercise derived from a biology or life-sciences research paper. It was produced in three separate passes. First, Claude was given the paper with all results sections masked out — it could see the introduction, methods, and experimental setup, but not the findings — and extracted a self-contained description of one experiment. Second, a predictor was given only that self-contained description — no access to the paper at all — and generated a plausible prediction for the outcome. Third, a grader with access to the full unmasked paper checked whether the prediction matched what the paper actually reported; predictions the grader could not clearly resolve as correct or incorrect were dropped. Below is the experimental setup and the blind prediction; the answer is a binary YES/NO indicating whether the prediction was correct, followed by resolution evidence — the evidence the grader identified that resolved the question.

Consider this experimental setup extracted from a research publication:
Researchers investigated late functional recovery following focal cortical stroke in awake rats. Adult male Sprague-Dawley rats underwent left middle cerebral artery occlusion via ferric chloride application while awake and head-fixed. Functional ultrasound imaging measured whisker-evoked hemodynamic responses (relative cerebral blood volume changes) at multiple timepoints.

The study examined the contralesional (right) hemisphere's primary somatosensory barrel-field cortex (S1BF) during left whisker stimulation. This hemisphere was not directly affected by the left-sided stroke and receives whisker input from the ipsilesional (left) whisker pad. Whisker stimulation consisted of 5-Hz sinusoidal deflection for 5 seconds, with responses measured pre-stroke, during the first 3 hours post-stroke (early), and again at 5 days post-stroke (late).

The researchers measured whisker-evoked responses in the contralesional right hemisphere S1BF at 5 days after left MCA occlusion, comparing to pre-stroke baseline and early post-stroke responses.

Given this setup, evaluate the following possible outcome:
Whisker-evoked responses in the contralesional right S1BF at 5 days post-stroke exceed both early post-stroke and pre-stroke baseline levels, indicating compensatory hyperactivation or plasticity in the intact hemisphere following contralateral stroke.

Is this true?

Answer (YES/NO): NO